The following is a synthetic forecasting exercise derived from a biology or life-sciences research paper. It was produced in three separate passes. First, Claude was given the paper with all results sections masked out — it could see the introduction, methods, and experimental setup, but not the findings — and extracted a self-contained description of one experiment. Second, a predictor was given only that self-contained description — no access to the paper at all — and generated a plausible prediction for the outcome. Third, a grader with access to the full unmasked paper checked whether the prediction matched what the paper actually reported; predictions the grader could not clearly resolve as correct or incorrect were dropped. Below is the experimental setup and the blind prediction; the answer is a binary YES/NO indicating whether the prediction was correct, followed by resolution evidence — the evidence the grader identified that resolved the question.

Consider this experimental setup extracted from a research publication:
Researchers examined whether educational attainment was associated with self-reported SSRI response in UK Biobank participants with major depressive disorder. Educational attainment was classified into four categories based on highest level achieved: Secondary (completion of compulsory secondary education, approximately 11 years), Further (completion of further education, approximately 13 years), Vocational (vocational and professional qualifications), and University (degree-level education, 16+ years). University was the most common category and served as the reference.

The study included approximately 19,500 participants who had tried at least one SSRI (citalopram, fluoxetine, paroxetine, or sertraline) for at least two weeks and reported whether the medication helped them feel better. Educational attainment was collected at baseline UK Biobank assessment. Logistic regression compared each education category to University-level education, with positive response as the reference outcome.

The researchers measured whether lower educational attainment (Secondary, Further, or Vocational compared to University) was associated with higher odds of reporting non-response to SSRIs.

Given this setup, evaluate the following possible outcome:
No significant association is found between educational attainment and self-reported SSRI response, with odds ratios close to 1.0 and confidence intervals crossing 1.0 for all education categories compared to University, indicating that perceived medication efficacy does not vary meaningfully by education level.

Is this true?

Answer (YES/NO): YES